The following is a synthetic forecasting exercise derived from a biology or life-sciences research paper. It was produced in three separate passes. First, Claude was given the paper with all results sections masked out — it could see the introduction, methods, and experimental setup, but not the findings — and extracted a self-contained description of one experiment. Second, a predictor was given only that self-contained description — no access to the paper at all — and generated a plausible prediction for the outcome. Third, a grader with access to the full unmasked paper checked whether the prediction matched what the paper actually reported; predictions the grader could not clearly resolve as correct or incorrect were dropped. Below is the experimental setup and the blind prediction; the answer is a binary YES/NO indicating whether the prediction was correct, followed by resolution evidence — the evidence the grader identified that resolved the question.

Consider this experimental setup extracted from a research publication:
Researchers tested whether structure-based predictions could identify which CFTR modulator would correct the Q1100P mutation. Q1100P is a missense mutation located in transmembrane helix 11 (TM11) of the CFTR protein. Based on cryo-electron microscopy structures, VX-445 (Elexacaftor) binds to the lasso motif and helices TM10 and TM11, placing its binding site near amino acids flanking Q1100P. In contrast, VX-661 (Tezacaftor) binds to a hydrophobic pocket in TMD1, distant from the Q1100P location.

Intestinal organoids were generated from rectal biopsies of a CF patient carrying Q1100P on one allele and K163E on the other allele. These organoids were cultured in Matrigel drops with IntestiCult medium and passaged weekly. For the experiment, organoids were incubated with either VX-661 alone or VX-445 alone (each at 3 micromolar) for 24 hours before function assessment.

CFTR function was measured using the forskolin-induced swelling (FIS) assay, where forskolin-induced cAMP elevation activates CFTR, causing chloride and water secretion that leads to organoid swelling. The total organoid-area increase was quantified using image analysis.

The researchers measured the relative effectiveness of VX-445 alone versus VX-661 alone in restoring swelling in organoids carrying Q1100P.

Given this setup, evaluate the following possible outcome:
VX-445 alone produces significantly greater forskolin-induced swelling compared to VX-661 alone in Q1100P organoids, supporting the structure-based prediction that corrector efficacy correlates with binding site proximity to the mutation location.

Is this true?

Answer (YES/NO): YES